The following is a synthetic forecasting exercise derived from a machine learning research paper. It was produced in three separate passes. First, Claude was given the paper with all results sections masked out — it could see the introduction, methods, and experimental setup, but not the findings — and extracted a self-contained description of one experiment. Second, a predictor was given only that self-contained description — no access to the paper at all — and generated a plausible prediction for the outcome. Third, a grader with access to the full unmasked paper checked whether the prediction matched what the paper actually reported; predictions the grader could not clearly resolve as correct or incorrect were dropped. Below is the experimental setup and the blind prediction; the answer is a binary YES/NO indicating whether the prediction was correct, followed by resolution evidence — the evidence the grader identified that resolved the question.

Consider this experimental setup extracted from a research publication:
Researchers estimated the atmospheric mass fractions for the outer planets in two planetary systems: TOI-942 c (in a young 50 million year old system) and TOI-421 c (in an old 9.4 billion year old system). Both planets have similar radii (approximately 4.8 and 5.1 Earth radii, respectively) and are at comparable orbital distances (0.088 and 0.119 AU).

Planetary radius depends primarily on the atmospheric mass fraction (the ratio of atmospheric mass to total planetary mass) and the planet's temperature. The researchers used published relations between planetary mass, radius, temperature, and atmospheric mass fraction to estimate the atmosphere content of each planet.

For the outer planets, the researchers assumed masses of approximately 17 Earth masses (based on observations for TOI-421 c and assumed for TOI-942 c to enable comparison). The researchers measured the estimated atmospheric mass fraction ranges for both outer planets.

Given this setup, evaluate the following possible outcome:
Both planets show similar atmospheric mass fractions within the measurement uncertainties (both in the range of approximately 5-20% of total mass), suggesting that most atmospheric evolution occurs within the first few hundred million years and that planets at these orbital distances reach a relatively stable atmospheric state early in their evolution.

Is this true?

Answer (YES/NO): NO